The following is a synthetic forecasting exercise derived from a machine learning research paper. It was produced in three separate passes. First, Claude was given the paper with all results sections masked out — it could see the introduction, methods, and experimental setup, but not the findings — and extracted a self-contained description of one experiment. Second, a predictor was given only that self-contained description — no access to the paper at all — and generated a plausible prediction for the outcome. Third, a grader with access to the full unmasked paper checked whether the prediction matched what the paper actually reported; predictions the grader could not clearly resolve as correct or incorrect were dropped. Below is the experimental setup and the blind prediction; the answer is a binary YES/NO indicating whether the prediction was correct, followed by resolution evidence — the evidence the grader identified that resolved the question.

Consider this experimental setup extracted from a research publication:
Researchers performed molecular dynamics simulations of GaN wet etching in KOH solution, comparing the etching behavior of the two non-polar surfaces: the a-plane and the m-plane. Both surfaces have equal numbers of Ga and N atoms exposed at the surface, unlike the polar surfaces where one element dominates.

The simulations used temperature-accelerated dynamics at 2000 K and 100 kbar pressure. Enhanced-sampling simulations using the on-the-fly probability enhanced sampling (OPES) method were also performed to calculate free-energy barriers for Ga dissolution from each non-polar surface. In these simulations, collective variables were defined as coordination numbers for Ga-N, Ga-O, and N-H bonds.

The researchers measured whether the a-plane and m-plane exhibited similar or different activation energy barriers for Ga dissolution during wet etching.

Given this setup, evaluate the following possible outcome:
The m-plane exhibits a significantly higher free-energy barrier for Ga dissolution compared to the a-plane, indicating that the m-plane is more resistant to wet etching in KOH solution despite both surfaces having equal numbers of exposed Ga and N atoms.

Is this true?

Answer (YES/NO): NO